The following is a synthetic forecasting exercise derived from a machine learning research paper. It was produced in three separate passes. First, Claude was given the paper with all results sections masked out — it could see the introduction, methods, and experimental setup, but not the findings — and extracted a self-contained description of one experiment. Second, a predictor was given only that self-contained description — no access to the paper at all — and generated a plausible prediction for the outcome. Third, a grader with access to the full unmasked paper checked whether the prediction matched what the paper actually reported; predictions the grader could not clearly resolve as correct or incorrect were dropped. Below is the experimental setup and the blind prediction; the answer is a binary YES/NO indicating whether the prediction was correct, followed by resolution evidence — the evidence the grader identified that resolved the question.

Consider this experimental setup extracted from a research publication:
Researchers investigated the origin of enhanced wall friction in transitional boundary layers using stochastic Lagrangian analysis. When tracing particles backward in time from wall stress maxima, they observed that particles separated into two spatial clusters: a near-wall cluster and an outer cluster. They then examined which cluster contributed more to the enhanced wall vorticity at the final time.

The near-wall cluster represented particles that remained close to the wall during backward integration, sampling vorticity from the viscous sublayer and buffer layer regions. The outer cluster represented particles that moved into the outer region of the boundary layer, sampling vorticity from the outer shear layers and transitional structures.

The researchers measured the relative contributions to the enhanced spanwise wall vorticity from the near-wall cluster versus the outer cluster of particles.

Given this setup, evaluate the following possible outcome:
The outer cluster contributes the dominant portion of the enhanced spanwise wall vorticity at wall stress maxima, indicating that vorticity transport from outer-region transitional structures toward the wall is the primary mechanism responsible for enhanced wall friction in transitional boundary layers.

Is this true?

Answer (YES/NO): NO